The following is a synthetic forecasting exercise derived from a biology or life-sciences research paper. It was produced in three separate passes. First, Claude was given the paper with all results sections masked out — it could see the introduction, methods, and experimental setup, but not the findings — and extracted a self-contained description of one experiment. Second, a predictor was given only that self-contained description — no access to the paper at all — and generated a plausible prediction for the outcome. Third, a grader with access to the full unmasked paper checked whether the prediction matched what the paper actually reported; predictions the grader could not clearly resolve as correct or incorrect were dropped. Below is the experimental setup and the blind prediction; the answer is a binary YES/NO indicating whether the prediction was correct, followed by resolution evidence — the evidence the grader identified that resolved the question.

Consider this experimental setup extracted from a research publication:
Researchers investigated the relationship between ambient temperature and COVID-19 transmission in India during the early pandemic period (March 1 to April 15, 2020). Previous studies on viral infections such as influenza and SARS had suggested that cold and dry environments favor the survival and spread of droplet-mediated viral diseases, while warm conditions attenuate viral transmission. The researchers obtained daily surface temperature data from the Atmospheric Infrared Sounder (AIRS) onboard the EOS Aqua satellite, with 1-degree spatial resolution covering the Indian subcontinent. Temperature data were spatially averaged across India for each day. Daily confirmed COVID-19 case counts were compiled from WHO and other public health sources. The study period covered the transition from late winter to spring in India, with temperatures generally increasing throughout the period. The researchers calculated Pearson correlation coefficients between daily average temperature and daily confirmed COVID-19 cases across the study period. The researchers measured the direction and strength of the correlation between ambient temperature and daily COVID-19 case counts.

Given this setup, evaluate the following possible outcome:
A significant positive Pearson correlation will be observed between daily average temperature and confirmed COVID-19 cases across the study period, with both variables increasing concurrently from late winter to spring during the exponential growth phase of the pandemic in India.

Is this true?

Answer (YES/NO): YES